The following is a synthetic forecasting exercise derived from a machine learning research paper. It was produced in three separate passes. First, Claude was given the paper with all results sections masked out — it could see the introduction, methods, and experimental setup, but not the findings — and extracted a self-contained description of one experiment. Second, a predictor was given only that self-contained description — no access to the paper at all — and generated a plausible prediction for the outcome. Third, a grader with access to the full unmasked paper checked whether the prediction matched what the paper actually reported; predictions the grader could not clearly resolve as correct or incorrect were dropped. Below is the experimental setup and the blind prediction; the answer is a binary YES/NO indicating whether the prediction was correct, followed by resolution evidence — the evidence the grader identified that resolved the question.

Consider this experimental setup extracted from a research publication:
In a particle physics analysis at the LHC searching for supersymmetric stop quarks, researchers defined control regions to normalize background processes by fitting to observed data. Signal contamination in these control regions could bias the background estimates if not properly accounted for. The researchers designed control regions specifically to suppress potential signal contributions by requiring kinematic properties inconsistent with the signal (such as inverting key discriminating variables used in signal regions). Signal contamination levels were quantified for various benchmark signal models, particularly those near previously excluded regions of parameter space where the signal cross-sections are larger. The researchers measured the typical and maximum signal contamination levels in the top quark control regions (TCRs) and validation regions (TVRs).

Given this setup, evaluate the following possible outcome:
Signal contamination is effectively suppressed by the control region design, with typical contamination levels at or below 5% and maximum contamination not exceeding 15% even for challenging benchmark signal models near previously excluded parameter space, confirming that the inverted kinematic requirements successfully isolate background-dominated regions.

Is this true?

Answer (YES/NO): YES